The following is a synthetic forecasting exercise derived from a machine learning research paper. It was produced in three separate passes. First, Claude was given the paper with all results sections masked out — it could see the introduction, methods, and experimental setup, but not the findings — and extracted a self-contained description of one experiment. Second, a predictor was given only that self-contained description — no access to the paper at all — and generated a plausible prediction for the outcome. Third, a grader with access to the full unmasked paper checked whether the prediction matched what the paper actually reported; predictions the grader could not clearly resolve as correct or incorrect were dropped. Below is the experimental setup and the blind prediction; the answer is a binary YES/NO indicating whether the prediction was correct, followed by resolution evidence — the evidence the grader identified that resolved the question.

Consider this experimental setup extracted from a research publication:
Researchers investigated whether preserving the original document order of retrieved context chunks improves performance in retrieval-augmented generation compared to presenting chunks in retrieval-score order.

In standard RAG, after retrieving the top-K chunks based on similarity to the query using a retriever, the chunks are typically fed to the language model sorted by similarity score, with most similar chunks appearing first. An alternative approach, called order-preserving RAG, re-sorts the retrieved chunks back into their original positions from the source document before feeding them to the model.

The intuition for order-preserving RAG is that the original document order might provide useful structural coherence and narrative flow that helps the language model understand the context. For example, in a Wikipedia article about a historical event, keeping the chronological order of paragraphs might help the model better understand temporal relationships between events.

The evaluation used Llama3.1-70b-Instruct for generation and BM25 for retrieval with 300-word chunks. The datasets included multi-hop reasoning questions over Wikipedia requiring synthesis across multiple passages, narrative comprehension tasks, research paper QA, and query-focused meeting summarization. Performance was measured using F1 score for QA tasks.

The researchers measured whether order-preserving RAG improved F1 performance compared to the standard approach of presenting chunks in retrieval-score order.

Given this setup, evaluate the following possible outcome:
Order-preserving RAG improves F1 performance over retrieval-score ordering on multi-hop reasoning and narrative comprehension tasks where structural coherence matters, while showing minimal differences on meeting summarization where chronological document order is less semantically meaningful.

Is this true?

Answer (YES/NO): NO